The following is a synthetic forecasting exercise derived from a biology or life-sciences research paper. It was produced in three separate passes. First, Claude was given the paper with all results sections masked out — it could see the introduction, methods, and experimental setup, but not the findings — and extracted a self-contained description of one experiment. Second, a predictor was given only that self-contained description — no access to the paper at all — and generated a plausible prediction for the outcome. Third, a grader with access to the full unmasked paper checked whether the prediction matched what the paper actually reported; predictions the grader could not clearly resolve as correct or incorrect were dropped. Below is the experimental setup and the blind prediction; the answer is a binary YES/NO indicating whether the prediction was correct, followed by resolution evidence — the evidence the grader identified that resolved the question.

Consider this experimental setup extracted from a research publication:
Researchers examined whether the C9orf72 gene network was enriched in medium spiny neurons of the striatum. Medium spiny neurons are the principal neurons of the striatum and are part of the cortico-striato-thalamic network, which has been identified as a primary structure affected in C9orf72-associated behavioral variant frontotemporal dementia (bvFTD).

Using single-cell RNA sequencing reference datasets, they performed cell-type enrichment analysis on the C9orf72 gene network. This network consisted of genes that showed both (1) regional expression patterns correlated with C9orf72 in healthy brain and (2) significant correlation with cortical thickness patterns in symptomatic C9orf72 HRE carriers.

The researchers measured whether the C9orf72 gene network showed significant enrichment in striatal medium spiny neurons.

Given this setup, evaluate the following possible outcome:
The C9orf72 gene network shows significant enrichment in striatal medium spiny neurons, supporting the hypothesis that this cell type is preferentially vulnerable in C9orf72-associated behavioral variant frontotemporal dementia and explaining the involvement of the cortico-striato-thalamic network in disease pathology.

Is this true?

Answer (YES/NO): YES